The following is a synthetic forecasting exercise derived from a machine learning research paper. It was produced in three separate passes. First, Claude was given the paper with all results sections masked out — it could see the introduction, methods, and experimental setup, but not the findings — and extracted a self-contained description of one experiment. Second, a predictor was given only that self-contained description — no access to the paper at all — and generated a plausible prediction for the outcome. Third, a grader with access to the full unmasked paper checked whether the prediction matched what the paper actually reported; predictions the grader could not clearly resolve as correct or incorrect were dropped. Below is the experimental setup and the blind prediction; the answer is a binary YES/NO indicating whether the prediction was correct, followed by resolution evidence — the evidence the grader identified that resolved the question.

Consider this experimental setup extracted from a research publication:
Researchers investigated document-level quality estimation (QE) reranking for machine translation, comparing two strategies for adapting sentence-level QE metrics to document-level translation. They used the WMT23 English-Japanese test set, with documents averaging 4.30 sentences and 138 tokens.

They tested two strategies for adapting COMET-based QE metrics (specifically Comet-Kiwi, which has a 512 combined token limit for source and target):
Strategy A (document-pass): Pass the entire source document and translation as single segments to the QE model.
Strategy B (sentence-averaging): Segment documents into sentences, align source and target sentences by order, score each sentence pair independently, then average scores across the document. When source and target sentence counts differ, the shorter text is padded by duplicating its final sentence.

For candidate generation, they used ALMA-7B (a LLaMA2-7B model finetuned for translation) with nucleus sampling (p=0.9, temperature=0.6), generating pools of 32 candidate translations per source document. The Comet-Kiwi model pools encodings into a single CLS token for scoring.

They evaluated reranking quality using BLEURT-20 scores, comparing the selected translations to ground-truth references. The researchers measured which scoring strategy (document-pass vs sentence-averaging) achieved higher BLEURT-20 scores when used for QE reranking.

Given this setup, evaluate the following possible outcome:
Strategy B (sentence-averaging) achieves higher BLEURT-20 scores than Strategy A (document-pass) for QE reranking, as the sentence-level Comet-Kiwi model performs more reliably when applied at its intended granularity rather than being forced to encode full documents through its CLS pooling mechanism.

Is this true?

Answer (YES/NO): NO